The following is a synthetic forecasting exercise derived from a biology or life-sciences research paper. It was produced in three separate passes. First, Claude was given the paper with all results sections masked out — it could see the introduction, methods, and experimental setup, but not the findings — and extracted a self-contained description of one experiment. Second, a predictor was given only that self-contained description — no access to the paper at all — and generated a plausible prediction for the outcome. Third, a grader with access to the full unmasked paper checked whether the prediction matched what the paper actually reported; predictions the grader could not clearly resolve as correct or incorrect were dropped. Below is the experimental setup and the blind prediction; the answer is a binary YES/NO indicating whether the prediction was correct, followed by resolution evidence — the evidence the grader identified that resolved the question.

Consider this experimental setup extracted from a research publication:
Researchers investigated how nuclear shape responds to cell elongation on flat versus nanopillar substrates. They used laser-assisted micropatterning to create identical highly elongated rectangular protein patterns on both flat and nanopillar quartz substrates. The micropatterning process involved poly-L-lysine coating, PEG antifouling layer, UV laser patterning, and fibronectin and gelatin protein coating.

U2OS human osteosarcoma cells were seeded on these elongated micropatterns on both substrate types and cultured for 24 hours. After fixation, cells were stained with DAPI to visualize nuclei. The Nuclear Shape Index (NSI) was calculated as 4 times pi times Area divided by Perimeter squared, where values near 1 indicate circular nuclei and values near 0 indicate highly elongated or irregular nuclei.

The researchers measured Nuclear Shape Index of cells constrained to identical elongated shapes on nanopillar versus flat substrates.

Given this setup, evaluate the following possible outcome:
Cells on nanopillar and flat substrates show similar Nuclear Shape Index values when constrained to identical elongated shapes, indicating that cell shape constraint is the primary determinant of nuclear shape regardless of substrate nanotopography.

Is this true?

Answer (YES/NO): YES